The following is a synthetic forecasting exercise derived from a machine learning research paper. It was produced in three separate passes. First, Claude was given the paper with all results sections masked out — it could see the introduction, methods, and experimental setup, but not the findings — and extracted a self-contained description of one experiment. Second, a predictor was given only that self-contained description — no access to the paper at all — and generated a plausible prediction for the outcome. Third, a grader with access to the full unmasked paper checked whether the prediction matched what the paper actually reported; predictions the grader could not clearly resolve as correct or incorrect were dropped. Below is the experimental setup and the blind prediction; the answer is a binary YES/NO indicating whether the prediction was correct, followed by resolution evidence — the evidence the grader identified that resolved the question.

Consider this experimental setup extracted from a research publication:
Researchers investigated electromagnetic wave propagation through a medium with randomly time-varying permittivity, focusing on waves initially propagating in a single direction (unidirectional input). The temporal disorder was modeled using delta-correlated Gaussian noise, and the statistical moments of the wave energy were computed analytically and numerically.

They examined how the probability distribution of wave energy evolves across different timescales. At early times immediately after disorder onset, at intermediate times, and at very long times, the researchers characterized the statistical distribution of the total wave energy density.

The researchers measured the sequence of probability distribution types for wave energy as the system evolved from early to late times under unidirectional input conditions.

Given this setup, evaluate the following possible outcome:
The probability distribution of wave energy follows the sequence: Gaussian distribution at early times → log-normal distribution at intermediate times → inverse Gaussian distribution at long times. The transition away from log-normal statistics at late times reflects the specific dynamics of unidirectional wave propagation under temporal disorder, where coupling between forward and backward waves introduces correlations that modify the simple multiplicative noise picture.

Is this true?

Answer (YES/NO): NO